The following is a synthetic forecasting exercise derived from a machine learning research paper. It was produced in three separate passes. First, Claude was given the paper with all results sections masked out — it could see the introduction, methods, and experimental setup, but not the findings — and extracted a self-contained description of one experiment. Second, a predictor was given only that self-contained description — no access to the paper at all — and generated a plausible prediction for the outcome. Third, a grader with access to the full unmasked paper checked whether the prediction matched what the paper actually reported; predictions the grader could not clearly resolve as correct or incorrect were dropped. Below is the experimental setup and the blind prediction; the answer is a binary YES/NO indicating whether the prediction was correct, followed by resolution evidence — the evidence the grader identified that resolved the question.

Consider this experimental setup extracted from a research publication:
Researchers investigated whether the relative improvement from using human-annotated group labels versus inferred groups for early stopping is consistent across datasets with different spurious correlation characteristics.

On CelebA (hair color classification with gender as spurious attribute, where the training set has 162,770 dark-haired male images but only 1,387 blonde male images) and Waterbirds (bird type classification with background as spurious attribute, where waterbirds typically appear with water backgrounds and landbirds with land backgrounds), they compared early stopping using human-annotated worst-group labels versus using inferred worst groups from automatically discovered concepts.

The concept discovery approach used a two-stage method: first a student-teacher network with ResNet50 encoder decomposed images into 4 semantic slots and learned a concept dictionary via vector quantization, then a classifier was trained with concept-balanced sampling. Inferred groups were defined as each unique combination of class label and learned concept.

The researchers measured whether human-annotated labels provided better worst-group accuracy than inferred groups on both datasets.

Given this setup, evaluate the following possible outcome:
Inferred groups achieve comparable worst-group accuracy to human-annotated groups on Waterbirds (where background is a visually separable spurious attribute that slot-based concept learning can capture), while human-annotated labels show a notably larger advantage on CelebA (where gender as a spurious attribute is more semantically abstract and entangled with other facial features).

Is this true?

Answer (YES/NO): NO